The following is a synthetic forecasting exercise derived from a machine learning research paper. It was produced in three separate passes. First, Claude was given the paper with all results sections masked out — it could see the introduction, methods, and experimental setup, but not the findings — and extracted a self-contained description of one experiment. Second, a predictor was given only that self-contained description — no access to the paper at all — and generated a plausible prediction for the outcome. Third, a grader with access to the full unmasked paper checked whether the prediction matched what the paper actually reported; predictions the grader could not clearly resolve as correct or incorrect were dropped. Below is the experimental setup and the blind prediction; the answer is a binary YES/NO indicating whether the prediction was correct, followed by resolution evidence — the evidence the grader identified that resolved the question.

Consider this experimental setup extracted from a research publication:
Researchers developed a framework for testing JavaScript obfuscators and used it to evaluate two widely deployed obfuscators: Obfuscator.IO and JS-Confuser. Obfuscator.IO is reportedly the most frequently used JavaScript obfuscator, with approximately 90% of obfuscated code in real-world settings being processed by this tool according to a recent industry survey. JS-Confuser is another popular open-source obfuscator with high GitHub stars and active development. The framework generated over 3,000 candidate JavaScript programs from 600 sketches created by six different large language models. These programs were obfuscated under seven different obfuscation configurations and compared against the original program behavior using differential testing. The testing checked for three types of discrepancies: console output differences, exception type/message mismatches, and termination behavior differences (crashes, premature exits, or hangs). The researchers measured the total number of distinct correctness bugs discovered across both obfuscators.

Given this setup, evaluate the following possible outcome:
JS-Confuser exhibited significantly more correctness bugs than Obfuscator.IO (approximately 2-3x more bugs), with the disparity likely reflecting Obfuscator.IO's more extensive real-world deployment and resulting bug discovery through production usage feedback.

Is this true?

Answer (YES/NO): NO